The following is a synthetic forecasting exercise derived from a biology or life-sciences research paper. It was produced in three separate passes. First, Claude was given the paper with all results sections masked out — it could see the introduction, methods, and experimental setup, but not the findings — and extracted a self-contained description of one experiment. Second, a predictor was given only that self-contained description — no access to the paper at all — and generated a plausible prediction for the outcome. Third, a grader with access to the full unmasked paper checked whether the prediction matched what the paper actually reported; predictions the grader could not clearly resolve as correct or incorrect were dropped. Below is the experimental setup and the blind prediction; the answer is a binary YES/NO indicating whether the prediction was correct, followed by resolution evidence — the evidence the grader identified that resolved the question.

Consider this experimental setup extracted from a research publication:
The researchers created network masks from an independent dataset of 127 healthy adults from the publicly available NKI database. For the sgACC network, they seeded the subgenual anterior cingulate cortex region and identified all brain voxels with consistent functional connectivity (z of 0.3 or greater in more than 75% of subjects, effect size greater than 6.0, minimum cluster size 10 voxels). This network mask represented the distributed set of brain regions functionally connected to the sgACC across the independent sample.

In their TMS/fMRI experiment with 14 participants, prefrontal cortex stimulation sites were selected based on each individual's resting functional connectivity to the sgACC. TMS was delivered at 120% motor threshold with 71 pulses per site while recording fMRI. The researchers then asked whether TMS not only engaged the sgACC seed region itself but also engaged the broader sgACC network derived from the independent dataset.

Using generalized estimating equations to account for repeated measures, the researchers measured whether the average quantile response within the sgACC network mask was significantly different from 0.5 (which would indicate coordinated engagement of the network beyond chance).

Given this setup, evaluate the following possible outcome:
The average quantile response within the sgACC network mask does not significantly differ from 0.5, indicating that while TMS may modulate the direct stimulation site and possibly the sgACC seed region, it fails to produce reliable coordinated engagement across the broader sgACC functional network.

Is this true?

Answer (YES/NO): NO